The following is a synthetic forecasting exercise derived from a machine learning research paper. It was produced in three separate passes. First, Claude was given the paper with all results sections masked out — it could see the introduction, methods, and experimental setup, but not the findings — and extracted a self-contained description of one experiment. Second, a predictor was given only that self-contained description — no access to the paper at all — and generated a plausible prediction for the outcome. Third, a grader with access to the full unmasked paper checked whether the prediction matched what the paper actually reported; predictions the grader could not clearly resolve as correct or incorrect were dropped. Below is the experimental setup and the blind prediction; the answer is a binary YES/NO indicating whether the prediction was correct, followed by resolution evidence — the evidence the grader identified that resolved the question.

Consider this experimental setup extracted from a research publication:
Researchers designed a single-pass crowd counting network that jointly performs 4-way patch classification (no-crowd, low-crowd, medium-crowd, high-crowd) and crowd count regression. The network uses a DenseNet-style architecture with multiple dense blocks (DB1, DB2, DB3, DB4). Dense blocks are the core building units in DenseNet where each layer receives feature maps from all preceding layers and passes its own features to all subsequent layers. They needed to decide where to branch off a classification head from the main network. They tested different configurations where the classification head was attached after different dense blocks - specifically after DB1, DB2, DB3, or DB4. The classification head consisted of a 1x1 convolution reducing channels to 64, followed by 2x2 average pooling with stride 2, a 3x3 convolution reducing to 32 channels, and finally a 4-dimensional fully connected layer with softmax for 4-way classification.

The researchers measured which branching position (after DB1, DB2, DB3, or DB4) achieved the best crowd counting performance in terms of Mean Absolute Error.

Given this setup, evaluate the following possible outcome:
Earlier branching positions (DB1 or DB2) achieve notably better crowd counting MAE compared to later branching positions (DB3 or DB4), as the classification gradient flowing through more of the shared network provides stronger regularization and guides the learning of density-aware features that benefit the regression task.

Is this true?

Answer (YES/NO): NO